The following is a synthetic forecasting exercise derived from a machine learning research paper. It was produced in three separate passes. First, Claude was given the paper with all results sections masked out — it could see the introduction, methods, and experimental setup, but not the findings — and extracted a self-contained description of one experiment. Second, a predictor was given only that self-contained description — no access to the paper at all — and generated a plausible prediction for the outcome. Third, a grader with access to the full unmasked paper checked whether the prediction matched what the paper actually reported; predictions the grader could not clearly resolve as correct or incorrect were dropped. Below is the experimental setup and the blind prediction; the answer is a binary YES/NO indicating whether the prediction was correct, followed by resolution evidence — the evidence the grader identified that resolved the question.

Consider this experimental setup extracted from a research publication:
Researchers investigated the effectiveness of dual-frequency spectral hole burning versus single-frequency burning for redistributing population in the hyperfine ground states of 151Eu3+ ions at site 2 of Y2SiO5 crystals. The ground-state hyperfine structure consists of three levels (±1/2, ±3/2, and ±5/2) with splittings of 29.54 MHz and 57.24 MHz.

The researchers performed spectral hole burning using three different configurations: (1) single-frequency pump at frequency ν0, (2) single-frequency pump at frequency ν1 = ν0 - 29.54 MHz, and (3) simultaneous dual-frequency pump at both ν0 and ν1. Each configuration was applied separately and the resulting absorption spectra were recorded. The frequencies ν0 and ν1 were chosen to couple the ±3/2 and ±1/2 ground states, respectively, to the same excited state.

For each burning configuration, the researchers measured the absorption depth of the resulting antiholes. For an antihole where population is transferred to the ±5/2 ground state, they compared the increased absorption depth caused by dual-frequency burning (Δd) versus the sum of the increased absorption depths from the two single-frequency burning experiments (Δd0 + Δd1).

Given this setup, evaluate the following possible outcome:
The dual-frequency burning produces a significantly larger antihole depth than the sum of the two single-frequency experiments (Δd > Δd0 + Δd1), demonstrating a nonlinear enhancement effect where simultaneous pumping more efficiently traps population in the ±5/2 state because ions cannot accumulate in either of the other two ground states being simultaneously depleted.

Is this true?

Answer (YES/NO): YES